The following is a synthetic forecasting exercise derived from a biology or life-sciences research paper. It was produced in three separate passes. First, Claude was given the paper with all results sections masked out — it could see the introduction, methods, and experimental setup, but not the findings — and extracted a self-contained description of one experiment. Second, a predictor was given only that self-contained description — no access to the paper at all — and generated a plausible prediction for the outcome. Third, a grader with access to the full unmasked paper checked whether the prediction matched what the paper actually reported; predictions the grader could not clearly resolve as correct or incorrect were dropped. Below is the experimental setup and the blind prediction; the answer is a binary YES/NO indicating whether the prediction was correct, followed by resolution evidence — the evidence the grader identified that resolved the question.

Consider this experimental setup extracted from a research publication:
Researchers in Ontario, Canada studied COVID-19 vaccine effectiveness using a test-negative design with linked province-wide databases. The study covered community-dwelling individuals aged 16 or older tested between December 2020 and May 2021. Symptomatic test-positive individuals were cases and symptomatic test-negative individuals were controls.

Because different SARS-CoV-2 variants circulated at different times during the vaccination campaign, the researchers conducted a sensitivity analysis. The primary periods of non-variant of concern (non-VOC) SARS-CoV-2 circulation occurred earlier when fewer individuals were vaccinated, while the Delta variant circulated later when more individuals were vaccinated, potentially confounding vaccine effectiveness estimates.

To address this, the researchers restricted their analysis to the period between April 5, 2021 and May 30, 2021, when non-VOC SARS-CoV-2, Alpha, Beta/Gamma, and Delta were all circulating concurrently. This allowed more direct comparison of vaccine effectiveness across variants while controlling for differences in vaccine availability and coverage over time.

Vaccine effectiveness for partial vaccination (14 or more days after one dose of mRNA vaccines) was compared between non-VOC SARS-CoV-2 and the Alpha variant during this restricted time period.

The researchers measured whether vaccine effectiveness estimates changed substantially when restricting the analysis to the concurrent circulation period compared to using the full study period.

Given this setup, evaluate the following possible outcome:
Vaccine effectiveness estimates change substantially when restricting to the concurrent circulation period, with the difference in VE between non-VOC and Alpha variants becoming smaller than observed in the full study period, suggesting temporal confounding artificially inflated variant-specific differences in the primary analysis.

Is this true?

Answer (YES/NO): NO